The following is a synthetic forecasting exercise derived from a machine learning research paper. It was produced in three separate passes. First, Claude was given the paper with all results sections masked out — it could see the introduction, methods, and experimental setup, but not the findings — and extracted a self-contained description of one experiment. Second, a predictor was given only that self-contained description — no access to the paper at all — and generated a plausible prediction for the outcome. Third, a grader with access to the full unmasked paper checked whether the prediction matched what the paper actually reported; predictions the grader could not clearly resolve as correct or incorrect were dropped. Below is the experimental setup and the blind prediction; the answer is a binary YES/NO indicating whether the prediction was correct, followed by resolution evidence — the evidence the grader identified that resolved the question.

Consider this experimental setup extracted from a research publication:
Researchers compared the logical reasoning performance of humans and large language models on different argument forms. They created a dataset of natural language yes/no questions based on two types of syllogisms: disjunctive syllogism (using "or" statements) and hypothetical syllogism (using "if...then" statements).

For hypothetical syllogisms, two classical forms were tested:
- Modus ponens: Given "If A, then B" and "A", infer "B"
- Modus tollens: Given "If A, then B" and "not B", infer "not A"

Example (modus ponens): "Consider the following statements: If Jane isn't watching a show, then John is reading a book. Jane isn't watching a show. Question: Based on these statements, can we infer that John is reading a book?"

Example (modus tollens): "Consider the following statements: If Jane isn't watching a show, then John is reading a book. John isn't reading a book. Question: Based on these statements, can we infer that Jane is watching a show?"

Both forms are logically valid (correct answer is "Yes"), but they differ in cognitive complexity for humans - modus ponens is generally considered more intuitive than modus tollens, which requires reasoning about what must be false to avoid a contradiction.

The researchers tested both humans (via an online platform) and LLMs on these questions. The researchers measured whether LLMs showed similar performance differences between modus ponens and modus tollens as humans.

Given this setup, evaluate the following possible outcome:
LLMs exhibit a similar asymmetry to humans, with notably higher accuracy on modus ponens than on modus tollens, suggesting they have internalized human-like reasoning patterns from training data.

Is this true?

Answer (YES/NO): YES